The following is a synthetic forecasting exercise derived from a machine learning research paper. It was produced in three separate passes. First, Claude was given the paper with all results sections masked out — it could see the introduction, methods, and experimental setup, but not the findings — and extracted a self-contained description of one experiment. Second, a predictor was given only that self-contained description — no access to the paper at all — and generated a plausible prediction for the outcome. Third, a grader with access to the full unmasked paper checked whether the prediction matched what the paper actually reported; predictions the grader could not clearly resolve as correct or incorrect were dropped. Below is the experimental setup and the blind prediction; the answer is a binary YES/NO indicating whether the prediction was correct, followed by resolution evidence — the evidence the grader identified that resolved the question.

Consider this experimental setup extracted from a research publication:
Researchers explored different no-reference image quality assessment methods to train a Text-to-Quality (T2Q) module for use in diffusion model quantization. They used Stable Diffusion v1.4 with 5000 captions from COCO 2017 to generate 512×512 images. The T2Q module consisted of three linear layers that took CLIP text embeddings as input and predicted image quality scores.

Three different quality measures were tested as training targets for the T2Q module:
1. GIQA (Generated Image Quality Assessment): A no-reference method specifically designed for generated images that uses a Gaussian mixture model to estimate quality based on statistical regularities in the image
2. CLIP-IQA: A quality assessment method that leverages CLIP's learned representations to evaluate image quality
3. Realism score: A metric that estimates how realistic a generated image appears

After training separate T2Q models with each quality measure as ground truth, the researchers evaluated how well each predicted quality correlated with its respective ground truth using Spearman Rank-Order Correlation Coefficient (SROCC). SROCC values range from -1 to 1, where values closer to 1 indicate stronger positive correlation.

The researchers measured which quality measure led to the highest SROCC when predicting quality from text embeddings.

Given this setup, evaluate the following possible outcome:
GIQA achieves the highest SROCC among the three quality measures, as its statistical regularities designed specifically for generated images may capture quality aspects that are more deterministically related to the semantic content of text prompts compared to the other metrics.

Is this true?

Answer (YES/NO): YES